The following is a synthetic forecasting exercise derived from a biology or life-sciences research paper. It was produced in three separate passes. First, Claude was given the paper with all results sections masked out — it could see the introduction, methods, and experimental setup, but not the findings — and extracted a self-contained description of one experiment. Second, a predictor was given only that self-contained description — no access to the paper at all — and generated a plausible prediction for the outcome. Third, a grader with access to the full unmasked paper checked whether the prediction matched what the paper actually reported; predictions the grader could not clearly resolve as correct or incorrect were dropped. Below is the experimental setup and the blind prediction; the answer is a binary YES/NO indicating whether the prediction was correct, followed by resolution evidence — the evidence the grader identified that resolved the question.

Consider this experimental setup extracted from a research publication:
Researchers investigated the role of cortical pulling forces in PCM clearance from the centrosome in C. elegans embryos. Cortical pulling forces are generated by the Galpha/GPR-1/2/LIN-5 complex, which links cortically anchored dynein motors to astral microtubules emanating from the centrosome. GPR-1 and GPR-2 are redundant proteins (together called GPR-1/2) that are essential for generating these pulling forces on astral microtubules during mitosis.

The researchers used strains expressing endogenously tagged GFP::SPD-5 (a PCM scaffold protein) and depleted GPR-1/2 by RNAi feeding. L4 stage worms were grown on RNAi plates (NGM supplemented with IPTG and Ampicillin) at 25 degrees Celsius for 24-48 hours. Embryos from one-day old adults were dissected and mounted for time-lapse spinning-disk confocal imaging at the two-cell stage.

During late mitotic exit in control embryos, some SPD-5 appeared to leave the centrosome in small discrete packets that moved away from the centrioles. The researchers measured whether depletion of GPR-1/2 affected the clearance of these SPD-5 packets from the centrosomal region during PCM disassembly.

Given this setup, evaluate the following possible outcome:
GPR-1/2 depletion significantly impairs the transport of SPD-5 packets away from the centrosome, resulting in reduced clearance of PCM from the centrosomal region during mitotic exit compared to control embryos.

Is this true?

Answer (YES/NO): NO